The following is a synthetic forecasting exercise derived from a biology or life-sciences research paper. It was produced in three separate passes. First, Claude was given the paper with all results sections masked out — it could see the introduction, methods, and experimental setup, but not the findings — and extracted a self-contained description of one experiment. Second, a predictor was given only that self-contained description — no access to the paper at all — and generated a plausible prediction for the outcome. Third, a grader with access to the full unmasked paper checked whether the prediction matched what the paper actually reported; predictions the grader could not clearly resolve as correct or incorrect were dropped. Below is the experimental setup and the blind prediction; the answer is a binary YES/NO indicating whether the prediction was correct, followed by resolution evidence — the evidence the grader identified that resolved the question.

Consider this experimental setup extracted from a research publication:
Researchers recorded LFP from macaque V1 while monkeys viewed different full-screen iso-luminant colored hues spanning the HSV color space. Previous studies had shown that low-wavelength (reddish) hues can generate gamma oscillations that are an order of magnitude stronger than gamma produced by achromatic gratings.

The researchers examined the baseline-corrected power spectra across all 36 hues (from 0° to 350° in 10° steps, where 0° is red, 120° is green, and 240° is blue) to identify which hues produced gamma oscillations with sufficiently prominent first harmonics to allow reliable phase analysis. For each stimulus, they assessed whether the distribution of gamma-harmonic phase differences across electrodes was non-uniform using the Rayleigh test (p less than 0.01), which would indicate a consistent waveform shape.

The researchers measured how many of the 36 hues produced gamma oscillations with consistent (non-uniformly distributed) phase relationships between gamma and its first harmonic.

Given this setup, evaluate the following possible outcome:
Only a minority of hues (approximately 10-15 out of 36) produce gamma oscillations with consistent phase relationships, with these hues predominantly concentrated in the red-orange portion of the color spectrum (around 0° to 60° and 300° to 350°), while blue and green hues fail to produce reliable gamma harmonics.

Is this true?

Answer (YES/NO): NO